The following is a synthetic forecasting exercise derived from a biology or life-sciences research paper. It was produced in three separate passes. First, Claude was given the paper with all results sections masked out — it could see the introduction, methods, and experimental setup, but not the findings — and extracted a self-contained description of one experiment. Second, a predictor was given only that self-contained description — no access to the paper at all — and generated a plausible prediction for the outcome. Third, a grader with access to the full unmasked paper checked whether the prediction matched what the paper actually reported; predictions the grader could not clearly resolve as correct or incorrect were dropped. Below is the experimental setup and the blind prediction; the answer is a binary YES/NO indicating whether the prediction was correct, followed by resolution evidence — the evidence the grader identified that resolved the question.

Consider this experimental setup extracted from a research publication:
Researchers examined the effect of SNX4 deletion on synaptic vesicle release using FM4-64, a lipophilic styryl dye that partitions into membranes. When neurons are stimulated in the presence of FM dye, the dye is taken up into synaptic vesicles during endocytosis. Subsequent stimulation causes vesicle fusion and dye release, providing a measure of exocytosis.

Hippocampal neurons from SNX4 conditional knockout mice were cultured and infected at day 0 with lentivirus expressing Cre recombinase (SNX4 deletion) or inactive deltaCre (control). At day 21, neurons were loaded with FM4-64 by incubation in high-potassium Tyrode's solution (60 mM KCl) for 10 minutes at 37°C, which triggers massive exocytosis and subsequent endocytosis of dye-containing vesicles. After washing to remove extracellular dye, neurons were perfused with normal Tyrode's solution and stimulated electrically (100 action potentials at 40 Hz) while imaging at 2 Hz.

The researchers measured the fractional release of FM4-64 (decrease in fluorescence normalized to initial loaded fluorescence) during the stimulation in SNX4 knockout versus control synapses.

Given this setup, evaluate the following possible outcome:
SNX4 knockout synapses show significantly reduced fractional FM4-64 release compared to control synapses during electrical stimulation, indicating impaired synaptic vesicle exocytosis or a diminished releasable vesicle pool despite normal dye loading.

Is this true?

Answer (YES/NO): NO